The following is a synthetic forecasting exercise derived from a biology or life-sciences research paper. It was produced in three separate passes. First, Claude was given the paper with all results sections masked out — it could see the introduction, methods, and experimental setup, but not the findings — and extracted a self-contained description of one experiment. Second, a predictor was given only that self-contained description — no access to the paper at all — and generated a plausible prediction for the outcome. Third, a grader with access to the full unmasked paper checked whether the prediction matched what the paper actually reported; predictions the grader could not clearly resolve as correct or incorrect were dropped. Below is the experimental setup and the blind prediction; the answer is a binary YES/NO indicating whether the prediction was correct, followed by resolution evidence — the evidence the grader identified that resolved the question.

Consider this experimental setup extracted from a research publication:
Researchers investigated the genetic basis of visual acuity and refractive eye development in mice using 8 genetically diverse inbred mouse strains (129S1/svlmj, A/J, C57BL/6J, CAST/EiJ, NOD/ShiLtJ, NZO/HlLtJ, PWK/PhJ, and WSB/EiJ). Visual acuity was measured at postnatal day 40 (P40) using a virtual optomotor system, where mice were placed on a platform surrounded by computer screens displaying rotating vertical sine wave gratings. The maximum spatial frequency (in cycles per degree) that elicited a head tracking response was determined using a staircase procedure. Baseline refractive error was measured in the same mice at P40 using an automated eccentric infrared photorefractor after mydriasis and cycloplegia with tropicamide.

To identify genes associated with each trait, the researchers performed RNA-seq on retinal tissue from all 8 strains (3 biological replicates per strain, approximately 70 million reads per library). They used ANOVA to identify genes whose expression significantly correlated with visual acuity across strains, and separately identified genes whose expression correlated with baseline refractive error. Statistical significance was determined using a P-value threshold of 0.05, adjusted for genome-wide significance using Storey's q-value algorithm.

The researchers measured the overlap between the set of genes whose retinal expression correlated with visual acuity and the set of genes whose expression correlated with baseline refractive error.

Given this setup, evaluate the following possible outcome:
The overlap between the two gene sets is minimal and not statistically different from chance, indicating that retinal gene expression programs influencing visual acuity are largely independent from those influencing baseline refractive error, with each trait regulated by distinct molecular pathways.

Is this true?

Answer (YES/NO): NO